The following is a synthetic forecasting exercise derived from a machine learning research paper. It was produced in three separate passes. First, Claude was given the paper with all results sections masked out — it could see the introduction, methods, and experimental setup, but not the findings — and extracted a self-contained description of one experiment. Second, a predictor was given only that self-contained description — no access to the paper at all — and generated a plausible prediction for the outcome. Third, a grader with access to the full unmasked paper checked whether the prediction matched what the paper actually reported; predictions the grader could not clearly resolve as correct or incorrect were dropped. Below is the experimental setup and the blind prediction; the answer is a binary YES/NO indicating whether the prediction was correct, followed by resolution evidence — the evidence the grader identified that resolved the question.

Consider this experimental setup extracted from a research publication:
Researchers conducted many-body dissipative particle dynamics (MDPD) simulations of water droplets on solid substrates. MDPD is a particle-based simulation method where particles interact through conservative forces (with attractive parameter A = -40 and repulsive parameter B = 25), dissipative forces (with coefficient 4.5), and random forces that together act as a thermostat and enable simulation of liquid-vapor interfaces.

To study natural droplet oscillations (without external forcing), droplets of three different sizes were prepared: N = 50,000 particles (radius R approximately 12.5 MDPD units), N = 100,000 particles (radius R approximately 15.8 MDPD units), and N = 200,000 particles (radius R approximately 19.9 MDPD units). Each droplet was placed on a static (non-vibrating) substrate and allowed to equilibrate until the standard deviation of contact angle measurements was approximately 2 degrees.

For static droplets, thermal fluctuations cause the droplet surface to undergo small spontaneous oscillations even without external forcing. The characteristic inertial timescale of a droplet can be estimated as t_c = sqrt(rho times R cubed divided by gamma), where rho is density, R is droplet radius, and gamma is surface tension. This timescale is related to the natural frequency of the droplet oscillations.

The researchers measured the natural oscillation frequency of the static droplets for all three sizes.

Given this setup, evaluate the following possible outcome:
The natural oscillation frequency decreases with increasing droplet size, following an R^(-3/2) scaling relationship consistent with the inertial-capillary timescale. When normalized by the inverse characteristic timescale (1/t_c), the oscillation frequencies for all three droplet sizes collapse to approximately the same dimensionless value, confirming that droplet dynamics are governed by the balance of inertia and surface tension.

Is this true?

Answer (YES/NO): NO